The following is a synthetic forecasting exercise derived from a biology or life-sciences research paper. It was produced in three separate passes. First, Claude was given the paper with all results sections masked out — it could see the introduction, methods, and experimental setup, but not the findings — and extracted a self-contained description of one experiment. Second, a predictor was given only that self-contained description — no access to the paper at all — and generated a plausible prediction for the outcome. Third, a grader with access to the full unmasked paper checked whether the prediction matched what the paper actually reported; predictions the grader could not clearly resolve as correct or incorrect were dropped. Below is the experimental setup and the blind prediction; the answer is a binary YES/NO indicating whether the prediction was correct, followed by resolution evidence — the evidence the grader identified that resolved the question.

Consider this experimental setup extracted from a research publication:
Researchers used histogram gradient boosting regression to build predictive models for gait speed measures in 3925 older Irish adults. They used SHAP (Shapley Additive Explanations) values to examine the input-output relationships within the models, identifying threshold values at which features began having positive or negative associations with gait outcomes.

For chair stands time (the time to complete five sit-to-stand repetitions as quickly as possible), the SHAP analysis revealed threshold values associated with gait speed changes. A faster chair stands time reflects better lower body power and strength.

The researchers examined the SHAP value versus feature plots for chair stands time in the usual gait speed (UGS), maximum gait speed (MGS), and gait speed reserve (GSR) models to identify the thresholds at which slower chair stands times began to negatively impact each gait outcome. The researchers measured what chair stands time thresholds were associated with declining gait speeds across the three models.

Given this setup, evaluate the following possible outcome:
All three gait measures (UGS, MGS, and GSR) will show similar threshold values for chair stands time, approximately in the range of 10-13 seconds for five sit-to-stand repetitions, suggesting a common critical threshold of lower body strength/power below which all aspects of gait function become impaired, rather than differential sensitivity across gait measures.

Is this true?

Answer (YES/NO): NO